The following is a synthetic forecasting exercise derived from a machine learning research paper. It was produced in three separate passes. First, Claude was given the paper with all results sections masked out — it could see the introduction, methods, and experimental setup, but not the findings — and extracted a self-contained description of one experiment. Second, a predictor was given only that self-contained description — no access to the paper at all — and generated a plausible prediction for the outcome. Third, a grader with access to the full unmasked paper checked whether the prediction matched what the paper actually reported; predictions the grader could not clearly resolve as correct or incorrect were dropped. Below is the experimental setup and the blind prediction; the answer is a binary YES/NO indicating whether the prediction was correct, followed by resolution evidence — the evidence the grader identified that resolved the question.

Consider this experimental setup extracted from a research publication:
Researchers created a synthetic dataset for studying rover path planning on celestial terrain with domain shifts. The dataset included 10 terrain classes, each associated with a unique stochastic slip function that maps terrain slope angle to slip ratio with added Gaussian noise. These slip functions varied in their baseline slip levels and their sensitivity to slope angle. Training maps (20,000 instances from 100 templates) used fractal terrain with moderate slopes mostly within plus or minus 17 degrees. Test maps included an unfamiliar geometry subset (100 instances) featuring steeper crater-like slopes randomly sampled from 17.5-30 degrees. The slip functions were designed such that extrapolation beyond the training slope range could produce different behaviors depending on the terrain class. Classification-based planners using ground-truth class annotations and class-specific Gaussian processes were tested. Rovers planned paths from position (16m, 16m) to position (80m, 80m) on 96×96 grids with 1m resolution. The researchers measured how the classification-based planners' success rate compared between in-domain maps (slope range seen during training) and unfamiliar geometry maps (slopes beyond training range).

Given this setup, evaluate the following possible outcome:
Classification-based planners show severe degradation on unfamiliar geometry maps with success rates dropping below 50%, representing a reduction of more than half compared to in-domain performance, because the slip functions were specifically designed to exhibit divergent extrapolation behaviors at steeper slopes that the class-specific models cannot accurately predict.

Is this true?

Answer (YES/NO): NO